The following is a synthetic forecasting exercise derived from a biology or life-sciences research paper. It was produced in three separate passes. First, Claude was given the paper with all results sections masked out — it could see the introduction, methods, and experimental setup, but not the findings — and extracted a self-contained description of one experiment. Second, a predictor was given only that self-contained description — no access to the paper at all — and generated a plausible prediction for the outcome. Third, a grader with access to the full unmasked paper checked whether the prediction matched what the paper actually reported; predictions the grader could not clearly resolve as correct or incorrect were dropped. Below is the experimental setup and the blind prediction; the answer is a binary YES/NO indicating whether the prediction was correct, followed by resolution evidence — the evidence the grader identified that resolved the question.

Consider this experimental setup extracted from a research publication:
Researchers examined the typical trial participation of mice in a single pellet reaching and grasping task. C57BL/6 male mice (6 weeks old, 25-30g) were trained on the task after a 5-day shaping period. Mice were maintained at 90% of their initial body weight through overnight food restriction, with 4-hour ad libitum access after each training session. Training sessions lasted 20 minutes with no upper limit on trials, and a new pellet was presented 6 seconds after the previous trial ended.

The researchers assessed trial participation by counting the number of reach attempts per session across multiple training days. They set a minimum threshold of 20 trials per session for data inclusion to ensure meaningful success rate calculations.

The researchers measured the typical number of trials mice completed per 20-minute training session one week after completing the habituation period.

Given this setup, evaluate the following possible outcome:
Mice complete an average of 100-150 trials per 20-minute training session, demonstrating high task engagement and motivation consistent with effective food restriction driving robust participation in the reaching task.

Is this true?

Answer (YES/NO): NO